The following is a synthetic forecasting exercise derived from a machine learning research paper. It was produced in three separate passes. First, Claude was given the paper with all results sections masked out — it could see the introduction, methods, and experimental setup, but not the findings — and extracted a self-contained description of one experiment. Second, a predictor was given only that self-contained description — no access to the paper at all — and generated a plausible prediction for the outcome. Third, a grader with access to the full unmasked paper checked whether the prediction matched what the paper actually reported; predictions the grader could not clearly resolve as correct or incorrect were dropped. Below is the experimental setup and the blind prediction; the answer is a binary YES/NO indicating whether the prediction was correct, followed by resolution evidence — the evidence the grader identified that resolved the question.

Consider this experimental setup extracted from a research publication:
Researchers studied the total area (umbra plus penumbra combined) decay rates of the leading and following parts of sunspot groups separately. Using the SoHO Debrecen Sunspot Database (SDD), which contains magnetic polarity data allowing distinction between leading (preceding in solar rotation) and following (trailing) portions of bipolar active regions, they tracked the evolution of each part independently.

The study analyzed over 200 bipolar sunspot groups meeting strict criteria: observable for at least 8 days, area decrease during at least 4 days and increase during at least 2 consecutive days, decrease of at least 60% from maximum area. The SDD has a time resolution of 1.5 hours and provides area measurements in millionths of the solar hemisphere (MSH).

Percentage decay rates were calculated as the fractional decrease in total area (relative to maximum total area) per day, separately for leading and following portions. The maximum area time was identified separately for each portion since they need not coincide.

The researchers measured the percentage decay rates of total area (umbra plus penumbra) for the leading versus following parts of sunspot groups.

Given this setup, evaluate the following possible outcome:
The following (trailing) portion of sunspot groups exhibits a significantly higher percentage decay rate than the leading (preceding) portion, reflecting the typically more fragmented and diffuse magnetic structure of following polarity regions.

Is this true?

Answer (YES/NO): YES